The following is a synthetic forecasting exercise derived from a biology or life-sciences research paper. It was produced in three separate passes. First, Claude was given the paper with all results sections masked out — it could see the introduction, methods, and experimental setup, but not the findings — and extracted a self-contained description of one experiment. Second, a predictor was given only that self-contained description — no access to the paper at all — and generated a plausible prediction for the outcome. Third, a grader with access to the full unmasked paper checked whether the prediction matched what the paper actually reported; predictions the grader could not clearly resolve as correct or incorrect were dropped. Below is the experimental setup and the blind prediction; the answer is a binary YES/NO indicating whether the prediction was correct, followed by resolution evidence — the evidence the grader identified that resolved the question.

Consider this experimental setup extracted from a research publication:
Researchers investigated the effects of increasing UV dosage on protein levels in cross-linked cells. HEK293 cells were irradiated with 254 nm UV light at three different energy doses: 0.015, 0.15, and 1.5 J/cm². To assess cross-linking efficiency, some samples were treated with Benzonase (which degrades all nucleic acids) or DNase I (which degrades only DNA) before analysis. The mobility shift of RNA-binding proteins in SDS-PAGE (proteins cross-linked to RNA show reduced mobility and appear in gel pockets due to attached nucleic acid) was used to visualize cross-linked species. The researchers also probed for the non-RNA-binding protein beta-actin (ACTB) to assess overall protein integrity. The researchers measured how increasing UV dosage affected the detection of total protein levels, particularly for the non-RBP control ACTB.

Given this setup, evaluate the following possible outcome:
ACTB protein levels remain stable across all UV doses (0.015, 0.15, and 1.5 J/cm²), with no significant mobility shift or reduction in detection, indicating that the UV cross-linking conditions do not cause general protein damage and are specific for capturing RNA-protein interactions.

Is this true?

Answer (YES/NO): NO